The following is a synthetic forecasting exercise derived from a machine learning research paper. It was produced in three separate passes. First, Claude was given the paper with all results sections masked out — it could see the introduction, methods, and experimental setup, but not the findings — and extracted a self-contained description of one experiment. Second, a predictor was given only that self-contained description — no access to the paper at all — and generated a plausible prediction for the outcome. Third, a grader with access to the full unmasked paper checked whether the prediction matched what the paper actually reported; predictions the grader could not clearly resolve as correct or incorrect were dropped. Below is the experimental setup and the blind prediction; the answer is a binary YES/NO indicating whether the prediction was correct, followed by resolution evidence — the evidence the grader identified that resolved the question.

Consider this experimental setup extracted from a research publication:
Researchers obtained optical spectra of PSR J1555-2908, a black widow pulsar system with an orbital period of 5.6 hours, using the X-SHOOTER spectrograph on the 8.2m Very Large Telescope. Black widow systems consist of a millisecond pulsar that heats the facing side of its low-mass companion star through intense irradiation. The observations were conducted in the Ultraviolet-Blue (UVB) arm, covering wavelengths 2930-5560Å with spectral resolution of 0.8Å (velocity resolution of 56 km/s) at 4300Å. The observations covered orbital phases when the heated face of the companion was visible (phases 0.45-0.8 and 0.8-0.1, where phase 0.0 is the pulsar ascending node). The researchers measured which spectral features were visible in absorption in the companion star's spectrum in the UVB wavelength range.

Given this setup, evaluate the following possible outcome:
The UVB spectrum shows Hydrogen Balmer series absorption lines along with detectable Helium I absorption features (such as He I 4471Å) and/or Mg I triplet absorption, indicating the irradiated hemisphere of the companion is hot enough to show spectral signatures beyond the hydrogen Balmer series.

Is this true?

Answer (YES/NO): NO